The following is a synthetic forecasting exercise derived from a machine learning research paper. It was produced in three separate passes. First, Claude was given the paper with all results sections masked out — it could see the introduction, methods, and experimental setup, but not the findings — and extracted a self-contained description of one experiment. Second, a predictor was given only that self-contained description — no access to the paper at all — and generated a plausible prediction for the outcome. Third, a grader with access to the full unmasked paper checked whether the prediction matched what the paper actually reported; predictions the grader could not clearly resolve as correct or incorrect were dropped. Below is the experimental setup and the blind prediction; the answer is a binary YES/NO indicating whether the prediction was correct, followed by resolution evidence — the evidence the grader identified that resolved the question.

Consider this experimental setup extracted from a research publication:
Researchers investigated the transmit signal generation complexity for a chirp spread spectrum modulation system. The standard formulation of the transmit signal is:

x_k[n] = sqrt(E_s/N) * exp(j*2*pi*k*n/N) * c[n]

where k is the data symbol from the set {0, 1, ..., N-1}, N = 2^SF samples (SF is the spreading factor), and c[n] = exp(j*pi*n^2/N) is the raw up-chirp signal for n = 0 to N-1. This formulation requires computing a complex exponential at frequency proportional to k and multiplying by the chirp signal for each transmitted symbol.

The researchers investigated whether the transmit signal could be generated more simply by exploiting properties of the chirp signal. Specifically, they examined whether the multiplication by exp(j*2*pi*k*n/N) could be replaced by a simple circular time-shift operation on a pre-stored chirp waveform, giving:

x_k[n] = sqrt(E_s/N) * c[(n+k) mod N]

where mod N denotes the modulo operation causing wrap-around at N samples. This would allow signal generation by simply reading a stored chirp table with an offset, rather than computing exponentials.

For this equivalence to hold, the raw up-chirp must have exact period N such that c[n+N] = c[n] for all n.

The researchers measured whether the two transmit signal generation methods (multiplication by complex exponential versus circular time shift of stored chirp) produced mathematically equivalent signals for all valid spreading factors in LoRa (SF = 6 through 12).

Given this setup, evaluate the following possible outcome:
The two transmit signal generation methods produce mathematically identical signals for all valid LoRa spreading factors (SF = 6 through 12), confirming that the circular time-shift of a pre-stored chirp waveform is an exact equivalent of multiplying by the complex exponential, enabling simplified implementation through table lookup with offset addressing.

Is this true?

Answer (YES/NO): YES